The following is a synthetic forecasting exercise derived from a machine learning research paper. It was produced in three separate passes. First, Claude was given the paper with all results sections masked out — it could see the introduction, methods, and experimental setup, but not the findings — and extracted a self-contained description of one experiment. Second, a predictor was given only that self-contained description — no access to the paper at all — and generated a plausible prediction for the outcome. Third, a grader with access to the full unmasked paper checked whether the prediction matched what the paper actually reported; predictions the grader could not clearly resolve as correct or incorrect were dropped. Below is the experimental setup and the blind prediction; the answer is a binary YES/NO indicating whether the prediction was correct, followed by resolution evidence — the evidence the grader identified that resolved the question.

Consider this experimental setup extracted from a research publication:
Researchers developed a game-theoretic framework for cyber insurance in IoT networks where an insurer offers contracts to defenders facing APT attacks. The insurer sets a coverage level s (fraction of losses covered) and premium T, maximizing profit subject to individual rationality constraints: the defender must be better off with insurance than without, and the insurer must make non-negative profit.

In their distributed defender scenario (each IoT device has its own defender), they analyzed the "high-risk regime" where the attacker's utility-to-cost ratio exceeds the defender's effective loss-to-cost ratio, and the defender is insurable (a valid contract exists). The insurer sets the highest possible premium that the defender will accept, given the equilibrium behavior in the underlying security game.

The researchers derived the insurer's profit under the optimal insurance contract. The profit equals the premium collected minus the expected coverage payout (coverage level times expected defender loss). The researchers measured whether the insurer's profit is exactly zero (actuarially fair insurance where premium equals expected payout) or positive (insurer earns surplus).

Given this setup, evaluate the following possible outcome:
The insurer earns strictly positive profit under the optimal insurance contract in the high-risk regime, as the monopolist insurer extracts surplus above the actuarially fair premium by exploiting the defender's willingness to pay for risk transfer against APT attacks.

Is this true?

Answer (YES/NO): YES